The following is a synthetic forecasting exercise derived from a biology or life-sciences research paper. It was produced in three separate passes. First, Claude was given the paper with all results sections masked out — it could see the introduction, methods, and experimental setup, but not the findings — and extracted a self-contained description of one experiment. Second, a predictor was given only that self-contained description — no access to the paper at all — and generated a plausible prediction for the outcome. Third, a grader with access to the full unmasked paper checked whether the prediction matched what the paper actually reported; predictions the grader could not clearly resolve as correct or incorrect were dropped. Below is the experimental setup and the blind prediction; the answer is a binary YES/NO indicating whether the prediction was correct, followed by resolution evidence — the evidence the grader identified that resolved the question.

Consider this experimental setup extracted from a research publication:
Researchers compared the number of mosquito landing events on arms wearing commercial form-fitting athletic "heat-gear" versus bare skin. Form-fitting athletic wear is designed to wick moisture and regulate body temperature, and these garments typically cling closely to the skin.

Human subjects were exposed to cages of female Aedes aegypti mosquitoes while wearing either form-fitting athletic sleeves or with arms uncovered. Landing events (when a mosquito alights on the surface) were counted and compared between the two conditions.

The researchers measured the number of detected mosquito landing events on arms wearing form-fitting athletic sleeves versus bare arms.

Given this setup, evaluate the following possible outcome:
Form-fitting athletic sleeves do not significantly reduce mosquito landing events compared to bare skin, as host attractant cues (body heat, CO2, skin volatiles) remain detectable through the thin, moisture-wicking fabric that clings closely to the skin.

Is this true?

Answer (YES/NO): NO